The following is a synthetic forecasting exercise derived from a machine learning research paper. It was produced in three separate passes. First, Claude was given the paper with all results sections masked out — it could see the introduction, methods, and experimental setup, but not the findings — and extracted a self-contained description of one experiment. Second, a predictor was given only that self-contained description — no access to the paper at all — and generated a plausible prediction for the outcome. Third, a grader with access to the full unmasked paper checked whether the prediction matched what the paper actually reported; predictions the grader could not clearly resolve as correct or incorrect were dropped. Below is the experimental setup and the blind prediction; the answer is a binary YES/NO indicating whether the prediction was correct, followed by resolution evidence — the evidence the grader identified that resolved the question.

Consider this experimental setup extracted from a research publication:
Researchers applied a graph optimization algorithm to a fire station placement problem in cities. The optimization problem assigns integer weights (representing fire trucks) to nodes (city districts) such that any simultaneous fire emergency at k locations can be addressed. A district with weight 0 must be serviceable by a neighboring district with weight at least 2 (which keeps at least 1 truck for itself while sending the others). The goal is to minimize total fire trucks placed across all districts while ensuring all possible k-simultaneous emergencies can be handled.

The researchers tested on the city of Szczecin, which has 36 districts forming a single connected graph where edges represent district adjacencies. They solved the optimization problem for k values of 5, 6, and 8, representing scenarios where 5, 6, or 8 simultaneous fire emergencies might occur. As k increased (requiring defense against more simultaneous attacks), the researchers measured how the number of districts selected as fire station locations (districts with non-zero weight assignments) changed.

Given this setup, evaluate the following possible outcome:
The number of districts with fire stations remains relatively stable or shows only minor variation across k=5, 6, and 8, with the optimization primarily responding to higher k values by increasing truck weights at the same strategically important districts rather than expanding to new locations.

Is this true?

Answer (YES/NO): YES